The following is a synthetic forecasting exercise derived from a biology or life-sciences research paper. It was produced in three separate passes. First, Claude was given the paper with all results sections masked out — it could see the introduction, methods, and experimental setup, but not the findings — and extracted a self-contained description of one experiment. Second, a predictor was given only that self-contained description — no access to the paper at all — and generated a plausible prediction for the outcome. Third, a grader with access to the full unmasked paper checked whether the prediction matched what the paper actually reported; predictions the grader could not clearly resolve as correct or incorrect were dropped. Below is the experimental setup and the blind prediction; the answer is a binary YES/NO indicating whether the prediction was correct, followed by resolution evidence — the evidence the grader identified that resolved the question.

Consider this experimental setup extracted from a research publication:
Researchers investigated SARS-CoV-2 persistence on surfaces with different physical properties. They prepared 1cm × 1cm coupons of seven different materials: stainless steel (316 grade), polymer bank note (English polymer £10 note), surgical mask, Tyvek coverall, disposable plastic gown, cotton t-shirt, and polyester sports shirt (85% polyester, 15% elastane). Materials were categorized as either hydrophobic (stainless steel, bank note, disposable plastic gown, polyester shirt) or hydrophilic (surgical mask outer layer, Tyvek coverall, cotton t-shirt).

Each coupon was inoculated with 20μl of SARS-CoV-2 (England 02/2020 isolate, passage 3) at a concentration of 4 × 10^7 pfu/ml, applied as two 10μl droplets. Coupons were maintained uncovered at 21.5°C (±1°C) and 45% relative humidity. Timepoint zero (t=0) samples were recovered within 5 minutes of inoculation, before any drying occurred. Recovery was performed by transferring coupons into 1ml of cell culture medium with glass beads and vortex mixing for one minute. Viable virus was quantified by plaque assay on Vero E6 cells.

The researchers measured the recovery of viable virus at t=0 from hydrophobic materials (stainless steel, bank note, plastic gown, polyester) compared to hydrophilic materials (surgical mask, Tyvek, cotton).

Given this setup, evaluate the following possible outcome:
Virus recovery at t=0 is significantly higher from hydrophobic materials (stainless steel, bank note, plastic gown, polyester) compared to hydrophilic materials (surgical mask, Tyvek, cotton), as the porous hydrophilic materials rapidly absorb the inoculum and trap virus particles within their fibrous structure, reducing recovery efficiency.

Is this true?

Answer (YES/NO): NO